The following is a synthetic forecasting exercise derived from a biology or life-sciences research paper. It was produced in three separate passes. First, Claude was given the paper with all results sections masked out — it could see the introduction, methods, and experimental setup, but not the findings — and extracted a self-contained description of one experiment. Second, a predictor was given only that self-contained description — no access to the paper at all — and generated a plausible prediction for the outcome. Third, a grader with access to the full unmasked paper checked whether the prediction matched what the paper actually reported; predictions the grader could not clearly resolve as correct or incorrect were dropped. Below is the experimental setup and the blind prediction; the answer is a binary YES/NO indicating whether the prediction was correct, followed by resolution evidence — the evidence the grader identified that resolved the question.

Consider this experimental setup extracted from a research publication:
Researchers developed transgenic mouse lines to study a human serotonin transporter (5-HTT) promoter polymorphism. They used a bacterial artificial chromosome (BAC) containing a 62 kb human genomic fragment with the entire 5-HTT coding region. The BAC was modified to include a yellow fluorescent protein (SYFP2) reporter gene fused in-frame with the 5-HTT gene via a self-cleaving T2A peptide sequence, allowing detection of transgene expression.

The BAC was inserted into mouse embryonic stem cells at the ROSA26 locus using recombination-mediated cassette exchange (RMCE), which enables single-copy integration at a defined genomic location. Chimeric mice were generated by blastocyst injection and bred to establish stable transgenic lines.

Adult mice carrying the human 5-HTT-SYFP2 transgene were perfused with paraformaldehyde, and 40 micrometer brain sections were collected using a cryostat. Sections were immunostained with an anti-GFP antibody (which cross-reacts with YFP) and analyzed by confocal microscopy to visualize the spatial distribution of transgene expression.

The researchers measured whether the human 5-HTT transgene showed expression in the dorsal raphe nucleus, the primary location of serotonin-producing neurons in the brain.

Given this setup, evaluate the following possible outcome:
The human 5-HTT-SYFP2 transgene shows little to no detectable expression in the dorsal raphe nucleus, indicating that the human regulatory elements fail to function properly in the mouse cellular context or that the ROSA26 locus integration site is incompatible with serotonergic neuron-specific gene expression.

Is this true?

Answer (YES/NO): NO